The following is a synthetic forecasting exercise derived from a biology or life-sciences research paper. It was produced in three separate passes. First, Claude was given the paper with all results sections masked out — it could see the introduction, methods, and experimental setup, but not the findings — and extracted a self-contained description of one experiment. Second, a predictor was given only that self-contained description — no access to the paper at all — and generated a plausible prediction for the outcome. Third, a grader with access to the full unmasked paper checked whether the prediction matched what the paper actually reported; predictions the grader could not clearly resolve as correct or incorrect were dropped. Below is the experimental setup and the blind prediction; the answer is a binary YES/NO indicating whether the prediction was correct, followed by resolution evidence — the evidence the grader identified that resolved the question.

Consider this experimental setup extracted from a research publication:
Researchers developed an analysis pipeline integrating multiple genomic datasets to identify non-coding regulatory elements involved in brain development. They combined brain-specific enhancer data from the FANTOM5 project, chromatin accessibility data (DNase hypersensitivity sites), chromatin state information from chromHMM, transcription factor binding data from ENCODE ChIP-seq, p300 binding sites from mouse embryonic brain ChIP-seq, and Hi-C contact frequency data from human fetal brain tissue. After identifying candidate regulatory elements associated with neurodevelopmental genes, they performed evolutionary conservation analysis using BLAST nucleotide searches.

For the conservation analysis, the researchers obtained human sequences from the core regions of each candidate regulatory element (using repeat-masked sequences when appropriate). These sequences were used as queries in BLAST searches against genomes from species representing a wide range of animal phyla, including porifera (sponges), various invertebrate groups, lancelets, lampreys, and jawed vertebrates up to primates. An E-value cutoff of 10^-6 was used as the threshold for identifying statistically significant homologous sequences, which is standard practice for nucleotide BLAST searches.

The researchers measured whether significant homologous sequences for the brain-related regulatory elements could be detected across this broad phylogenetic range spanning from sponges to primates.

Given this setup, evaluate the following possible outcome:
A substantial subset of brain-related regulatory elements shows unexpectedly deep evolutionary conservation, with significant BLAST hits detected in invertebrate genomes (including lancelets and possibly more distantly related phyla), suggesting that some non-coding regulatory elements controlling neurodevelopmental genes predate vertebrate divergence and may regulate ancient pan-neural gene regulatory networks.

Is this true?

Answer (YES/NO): NO